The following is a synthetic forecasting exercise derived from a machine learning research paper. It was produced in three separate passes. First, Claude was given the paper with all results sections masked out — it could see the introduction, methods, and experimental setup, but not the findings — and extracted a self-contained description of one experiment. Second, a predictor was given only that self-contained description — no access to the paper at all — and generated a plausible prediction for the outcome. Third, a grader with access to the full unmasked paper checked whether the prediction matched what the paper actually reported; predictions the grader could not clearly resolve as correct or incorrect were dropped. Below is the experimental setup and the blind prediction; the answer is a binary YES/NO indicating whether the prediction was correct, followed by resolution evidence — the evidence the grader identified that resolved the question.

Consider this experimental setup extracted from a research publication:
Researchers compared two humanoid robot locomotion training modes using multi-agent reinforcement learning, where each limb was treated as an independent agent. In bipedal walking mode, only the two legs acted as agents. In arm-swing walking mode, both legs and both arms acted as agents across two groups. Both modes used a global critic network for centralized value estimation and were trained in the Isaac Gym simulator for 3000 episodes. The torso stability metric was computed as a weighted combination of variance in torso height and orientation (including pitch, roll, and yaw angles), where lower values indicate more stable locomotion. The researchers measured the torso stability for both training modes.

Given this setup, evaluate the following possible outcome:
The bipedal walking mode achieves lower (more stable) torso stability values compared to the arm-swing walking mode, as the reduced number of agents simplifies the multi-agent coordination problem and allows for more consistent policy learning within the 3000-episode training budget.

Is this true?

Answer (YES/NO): YES